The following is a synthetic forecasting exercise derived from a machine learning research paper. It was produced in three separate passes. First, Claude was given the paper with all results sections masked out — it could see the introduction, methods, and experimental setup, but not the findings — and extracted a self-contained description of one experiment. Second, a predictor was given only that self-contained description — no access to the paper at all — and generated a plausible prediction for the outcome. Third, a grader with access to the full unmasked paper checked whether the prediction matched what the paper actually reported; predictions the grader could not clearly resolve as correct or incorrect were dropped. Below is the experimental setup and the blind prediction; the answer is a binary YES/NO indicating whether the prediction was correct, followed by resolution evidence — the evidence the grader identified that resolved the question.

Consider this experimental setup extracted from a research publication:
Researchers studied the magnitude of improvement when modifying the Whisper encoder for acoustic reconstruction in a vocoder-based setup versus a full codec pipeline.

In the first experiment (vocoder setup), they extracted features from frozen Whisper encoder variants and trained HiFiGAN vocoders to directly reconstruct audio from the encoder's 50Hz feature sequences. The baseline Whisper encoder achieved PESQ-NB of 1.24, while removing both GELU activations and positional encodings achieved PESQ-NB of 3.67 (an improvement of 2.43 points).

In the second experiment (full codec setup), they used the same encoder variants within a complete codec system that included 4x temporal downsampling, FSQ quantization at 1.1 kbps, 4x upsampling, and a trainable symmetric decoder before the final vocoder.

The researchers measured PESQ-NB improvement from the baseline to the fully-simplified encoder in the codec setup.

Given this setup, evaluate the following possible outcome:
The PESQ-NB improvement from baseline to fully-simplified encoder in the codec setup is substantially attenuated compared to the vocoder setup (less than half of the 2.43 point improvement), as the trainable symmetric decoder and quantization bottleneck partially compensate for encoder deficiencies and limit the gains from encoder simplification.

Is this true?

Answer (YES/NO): YES